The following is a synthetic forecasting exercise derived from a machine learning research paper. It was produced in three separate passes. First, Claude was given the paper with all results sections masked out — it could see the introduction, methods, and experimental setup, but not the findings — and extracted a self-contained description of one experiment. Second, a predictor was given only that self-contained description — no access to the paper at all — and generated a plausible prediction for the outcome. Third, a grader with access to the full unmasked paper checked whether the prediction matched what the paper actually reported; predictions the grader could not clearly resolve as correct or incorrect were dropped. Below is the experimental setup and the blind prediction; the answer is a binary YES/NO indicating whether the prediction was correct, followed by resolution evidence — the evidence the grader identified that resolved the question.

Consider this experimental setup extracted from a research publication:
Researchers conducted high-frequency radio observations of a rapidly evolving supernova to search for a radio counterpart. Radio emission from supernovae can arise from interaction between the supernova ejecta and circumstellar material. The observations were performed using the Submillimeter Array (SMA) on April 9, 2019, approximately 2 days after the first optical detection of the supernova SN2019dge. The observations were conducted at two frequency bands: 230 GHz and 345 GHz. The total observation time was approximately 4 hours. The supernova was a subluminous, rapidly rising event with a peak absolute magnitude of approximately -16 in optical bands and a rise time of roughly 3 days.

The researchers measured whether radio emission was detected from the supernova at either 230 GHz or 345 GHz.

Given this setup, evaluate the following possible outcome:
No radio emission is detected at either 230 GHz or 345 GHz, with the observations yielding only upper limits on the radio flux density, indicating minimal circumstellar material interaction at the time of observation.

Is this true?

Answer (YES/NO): NO